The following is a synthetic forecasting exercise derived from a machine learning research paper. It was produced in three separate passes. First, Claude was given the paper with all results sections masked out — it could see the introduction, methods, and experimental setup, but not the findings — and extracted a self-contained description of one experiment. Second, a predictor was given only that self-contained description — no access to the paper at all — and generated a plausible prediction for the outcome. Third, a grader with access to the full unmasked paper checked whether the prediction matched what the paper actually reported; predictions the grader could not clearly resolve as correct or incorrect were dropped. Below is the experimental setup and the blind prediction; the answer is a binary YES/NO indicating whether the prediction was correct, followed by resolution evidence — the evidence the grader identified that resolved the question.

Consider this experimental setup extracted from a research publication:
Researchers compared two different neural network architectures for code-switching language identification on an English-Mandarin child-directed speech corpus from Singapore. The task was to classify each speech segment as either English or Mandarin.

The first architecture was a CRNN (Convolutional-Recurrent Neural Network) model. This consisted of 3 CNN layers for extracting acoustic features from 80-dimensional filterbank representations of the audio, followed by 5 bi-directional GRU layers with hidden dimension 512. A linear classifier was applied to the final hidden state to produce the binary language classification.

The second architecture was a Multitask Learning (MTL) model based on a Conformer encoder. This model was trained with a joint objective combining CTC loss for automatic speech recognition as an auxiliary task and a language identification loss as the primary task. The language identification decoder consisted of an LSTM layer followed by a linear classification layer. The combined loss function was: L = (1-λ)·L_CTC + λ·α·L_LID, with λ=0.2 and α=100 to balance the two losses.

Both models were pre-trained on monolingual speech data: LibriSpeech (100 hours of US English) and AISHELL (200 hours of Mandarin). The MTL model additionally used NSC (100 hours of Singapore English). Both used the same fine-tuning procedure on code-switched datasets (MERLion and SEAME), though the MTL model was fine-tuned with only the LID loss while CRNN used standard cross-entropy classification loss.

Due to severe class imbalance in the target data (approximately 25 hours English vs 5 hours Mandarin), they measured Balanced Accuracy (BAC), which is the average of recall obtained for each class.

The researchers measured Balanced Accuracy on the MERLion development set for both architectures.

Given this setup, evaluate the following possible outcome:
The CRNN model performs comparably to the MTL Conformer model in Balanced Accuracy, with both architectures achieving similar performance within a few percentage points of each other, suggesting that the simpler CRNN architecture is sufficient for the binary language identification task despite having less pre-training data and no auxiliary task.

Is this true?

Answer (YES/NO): YES